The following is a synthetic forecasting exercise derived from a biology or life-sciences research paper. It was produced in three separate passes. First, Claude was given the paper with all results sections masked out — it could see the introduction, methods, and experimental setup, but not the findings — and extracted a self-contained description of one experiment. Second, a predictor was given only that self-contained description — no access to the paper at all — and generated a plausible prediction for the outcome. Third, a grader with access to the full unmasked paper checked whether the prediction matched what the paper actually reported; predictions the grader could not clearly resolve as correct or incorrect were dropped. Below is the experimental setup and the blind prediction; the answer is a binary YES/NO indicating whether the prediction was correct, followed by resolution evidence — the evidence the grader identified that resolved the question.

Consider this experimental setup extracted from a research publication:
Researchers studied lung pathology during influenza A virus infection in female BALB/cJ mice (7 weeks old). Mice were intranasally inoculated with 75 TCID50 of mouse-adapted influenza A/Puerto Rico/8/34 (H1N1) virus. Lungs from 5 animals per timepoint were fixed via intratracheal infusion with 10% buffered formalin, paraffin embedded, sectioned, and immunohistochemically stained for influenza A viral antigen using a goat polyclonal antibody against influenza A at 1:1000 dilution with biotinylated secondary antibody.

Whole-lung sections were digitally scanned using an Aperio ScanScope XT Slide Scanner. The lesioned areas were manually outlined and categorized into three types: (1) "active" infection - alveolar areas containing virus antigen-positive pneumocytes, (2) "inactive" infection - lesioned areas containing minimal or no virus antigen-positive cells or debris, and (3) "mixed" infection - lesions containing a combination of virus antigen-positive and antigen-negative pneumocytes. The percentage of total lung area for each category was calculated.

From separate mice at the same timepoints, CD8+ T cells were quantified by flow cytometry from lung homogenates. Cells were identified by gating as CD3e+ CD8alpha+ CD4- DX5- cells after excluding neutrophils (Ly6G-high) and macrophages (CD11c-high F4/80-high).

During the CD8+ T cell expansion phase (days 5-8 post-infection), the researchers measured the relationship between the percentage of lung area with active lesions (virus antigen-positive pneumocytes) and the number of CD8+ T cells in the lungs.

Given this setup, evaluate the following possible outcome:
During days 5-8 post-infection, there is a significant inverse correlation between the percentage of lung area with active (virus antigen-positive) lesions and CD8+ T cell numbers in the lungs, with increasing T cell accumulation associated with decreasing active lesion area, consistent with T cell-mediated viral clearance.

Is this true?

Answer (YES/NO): NO